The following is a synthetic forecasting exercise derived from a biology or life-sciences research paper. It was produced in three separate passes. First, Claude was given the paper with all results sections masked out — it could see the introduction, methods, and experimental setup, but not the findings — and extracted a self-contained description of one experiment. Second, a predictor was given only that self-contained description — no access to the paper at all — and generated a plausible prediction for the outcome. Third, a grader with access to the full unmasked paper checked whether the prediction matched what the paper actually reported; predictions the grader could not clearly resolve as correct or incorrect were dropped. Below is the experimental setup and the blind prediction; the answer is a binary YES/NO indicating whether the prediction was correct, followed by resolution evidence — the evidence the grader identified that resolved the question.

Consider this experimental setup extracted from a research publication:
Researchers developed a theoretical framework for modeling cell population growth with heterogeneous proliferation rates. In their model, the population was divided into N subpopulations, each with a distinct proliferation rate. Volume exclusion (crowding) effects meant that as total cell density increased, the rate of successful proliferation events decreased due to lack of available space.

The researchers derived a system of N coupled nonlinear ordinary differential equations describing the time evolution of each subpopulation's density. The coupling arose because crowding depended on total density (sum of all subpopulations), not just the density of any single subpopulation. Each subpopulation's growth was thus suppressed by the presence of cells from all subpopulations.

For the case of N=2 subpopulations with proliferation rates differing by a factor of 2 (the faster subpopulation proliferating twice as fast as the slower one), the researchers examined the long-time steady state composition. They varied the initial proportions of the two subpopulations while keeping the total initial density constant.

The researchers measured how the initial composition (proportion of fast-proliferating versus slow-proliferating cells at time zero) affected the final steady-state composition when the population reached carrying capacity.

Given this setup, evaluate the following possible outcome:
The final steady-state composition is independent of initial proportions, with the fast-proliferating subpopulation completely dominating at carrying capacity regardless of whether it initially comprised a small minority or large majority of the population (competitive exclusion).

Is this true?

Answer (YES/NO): NO